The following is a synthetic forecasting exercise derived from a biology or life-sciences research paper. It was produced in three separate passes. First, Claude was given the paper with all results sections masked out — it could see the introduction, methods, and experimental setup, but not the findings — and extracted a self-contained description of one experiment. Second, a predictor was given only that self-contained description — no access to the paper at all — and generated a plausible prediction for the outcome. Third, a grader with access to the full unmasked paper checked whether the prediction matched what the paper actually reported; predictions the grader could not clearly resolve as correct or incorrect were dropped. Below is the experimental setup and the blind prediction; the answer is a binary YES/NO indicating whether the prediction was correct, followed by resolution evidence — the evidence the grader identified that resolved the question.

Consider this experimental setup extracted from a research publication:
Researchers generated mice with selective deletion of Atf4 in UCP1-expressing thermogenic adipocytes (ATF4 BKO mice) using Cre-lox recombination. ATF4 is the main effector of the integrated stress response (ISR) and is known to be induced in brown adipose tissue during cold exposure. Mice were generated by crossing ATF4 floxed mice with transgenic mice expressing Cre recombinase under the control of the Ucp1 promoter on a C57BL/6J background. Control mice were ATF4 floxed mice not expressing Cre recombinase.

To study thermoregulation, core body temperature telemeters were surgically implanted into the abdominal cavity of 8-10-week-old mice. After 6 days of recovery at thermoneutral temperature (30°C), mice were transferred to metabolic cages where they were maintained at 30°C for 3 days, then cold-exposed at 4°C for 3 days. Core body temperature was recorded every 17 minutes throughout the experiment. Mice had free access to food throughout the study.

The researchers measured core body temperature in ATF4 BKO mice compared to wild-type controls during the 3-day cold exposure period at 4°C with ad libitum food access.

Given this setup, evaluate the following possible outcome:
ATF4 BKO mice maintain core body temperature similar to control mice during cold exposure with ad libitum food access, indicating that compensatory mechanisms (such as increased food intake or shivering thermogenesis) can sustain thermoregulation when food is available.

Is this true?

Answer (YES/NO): NO